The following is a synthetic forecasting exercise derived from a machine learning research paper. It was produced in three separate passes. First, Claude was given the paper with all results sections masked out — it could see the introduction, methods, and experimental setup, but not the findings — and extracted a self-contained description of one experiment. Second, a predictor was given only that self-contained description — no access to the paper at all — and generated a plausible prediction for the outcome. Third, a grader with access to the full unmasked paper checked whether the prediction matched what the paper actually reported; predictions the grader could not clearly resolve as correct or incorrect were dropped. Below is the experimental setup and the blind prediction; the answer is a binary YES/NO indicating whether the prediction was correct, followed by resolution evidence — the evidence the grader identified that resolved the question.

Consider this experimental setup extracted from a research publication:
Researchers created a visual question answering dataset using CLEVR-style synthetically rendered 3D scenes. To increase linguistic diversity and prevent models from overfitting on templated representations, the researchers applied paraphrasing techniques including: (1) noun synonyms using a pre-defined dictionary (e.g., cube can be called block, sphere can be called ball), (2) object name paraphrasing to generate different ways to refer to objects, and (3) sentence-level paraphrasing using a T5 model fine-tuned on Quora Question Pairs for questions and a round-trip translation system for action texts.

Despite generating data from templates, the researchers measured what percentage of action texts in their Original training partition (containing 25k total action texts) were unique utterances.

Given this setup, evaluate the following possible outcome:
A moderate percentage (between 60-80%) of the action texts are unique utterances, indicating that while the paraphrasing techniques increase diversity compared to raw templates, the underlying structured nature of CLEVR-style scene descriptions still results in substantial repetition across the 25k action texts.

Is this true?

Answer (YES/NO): NO